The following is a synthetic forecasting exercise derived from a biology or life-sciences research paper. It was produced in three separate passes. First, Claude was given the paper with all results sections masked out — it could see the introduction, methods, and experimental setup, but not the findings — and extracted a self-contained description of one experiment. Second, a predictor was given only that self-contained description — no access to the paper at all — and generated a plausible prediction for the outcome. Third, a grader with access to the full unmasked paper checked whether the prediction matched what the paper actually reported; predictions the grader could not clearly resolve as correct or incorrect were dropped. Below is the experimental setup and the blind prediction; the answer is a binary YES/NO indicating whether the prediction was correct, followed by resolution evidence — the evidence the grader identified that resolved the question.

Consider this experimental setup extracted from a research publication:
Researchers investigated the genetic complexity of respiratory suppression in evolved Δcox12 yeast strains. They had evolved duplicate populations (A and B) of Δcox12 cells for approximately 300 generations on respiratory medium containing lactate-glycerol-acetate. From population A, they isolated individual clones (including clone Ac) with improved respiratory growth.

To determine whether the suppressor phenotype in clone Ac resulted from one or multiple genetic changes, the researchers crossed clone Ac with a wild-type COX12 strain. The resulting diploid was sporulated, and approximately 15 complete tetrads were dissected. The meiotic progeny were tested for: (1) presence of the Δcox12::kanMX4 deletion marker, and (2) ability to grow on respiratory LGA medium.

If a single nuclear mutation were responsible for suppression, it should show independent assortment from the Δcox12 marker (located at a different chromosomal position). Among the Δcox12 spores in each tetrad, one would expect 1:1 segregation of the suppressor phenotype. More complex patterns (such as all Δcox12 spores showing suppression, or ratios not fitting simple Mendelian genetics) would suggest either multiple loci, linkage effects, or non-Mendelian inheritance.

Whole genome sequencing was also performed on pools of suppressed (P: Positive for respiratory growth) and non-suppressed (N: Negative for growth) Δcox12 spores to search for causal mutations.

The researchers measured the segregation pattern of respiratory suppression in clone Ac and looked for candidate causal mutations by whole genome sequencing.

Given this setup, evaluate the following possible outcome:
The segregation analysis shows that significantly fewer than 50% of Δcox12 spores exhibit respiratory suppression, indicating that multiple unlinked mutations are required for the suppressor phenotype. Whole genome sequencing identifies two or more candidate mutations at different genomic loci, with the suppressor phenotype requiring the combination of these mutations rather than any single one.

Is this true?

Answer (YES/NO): NO